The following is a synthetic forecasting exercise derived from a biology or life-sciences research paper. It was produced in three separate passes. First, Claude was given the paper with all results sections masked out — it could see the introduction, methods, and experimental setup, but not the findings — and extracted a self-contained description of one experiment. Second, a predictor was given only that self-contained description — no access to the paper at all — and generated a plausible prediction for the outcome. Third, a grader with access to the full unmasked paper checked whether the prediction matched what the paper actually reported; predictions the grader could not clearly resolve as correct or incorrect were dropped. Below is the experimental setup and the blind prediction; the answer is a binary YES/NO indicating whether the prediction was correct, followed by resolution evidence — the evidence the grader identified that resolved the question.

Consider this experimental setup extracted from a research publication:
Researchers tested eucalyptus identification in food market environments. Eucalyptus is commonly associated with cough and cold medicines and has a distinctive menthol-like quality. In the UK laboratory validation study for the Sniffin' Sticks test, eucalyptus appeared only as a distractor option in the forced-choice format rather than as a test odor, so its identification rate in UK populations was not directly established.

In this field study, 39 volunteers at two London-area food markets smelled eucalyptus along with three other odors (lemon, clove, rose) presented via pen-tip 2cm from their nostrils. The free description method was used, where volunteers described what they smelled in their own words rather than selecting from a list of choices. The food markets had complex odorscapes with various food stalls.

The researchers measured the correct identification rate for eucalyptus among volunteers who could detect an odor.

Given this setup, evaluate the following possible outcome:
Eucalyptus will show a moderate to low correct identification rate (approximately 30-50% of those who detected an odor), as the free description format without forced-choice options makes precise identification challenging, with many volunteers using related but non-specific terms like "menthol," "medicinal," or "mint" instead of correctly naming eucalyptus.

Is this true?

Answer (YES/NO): NO